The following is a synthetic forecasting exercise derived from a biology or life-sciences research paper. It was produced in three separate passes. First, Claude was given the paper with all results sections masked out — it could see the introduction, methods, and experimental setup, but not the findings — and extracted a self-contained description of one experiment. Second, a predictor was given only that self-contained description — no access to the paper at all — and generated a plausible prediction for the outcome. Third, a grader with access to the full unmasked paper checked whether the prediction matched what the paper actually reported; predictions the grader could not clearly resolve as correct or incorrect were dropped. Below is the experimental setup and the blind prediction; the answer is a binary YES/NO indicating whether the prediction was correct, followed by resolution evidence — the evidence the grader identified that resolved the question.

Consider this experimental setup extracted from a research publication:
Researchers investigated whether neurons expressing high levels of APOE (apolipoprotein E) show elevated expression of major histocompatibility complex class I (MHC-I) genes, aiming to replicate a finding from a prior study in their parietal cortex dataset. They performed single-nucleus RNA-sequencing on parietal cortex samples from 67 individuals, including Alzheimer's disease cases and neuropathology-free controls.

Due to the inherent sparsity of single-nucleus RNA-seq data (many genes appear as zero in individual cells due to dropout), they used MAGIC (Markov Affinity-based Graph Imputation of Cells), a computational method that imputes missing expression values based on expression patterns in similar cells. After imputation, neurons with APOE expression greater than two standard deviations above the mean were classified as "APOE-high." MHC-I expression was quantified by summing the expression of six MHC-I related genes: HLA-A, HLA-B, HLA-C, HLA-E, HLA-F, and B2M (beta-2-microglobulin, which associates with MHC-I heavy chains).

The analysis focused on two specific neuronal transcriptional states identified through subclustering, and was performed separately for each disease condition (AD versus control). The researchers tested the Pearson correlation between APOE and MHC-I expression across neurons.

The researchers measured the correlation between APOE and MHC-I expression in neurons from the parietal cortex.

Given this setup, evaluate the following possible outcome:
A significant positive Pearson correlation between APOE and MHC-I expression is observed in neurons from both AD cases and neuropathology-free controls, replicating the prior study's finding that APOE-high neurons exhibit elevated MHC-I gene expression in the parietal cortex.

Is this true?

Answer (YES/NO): NO